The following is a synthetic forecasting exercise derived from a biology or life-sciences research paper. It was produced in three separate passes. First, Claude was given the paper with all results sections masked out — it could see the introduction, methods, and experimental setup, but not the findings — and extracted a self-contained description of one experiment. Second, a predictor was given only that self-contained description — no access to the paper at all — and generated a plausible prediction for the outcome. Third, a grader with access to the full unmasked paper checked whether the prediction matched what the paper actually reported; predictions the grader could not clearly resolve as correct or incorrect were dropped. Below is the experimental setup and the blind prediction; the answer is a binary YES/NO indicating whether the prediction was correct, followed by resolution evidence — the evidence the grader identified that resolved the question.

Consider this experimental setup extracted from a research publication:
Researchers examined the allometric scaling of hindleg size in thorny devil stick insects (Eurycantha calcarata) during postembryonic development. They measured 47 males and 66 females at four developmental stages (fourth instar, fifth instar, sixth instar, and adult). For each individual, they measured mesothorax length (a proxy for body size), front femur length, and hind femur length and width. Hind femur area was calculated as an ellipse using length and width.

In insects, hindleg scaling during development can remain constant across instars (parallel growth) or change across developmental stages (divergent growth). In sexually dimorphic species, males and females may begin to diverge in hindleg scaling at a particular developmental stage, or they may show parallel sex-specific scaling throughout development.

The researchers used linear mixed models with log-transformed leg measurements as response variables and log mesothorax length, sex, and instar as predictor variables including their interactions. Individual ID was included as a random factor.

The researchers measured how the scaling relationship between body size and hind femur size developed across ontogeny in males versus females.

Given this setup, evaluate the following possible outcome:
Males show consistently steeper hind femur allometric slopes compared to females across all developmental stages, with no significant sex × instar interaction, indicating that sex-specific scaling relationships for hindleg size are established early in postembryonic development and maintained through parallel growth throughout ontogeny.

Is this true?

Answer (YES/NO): NO